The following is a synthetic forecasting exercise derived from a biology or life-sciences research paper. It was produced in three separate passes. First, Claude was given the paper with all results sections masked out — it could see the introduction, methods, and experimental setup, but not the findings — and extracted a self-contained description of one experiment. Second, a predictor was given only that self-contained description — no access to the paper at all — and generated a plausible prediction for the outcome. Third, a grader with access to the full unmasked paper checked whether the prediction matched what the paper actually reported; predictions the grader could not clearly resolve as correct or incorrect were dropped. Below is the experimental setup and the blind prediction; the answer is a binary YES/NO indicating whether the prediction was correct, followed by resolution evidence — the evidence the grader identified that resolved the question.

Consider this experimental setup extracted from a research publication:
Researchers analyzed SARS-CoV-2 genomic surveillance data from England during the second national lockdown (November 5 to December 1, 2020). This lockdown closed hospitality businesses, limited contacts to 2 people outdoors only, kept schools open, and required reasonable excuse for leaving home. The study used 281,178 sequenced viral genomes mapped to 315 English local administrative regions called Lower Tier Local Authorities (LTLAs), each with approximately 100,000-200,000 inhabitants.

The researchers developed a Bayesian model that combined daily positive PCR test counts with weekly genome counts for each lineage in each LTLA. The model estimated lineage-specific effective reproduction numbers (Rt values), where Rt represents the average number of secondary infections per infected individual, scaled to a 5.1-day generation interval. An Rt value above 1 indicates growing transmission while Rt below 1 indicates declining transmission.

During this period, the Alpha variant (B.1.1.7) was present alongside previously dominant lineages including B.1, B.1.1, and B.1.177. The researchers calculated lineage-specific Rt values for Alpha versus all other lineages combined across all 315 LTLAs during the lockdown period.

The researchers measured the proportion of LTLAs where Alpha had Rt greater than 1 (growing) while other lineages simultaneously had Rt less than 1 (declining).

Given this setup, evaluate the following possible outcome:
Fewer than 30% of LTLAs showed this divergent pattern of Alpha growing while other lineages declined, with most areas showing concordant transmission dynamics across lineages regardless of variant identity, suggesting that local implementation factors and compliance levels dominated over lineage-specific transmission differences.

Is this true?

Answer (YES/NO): NO